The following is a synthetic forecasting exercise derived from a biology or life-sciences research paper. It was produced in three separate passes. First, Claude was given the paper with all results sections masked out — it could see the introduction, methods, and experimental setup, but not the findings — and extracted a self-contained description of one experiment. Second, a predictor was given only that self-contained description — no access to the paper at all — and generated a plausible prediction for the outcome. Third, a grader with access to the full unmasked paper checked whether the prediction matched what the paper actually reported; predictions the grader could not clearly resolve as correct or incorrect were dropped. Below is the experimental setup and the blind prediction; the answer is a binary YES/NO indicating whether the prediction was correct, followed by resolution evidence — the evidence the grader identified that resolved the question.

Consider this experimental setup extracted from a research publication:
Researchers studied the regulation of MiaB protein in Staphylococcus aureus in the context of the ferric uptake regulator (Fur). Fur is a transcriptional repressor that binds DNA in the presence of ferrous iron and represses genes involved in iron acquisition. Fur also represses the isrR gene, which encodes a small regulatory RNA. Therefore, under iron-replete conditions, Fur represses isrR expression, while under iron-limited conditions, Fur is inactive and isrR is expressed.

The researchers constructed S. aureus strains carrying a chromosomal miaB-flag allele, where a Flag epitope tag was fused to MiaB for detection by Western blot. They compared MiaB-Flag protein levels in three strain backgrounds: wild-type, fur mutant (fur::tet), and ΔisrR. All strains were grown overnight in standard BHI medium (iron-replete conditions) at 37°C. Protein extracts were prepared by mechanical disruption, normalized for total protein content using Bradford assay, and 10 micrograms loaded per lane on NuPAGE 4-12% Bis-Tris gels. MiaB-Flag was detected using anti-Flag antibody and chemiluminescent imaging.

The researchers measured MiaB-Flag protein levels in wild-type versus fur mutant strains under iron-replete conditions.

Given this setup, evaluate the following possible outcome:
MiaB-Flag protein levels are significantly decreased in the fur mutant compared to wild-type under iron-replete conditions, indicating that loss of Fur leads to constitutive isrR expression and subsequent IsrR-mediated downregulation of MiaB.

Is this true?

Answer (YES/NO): YES